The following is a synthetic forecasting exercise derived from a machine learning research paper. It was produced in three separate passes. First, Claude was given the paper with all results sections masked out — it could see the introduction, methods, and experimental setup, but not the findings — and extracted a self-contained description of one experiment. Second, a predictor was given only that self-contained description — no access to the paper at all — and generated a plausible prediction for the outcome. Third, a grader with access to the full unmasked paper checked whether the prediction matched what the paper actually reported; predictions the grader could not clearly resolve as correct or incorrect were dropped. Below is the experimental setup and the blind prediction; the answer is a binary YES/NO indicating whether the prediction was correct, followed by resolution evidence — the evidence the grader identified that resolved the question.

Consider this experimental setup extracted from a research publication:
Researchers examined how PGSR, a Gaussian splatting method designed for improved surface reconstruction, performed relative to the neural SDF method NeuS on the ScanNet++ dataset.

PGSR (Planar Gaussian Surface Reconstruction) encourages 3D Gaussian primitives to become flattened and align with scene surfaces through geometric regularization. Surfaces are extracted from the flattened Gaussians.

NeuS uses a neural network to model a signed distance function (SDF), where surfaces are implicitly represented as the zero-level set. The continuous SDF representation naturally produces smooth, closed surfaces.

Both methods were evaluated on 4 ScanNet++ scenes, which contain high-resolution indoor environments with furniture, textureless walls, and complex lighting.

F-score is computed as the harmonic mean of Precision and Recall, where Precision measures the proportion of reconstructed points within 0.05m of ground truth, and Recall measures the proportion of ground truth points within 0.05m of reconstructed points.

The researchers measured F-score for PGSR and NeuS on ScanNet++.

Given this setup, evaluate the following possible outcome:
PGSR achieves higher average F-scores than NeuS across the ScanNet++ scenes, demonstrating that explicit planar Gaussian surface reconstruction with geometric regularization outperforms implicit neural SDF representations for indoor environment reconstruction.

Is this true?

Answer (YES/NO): NO